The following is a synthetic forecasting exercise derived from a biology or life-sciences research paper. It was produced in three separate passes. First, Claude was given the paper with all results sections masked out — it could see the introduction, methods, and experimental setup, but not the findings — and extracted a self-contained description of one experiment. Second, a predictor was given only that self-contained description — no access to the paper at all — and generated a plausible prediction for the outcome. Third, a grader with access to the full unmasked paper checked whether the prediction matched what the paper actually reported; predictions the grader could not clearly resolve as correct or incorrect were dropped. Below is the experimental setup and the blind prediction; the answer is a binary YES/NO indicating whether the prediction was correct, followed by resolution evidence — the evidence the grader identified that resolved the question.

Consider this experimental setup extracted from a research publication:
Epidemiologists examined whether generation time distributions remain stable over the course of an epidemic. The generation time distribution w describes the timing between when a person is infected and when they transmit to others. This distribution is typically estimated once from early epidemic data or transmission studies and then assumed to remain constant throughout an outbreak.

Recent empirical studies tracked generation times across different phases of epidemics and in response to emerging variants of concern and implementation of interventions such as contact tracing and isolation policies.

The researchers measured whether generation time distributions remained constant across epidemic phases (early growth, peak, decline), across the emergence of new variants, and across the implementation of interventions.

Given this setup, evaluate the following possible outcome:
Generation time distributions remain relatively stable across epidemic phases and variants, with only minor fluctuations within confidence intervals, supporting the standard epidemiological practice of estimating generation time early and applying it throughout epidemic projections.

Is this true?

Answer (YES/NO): NO